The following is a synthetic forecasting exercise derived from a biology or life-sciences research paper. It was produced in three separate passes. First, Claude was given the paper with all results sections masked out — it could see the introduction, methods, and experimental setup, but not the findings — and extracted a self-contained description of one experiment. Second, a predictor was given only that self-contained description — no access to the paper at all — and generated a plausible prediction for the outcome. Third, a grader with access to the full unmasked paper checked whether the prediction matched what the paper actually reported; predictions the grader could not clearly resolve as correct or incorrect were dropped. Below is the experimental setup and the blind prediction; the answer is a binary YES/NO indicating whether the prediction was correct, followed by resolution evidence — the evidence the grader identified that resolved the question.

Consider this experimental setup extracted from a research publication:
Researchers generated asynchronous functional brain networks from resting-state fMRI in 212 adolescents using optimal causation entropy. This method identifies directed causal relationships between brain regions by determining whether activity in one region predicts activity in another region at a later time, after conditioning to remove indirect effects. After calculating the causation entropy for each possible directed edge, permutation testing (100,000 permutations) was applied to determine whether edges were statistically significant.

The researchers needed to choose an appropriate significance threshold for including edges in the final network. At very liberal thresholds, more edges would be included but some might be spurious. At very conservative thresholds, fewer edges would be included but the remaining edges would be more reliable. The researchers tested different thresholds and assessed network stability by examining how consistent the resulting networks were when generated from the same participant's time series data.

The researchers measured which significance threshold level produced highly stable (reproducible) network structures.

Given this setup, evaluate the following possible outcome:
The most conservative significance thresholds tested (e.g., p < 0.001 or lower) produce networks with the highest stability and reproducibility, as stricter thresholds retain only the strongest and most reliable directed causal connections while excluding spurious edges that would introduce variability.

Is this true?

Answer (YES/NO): YES